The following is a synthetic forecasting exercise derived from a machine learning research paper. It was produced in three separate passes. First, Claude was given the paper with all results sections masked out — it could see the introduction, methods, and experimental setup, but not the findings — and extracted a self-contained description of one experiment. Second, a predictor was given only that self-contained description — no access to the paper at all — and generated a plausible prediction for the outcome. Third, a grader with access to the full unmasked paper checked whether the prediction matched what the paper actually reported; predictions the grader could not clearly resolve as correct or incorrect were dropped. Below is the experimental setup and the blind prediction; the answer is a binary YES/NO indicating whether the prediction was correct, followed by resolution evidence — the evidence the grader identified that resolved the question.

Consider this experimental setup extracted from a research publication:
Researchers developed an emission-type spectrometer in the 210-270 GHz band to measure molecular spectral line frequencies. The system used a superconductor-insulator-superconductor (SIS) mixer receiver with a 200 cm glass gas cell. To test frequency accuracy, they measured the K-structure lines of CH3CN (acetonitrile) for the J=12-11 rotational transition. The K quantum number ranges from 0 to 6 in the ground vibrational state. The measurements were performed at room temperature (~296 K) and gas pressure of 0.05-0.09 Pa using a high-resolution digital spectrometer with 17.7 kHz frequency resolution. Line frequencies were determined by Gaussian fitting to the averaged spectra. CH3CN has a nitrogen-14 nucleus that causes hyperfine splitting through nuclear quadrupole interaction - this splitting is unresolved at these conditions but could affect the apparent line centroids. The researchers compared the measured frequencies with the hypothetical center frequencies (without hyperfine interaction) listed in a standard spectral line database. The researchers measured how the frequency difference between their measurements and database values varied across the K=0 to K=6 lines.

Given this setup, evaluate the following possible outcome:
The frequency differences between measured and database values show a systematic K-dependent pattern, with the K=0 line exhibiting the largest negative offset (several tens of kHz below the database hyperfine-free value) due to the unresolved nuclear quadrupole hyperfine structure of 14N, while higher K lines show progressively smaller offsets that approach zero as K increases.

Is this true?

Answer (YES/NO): NO